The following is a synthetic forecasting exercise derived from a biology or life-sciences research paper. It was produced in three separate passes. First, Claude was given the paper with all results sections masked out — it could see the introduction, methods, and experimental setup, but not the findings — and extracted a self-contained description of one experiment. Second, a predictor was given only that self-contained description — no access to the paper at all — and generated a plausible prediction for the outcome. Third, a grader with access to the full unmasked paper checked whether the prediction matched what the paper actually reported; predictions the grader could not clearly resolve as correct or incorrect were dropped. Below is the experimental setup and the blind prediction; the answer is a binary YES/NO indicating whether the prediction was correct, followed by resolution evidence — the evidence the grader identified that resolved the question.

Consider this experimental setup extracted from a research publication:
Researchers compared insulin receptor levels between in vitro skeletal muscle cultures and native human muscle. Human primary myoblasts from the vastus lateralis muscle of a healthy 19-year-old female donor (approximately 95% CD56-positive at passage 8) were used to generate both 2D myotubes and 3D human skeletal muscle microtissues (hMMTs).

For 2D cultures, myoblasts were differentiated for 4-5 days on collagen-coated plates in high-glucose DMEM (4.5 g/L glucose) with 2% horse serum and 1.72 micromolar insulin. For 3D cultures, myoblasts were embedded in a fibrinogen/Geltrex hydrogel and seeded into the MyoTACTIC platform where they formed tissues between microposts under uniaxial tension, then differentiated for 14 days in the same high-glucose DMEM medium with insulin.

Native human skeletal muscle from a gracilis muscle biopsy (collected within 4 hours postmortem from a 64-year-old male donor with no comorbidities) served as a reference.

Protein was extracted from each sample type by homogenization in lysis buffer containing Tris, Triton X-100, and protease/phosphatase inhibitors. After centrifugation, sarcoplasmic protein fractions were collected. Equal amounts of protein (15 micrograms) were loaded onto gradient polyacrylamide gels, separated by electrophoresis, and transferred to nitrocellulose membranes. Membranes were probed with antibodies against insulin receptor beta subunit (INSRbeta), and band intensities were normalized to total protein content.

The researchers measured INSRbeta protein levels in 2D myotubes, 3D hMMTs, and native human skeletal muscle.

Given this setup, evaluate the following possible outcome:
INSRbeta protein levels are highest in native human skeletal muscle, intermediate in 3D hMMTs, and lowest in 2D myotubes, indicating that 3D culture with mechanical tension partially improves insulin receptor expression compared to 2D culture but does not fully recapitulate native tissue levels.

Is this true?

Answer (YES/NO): NO